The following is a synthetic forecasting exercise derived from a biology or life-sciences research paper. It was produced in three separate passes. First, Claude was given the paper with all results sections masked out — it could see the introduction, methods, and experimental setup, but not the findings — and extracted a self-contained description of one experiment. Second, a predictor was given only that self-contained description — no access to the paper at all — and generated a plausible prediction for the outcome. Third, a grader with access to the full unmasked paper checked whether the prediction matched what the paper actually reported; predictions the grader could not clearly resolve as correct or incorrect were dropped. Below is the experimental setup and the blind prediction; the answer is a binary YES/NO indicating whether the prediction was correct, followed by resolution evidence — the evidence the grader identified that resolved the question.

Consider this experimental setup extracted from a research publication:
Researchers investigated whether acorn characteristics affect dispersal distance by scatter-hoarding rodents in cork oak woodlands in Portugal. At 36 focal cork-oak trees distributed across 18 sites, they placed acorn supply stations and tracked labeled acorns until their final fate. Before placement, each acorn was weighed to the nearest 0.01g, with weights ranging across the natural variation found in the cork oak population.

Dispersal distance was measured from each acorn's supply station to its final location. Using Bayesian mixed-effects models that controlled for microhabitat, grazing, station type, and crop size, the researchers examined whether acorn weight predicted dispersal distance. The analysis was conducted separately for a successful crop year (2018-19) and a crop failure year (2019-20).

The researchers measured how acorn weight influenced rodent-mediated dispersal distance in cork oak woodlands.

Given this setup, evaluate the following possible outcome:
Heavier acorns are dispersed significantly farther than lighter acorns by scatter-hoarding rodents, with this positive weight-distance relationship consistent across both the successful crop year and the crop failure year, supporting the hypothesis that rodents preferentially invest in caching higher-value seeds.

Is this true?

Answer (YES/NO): YES